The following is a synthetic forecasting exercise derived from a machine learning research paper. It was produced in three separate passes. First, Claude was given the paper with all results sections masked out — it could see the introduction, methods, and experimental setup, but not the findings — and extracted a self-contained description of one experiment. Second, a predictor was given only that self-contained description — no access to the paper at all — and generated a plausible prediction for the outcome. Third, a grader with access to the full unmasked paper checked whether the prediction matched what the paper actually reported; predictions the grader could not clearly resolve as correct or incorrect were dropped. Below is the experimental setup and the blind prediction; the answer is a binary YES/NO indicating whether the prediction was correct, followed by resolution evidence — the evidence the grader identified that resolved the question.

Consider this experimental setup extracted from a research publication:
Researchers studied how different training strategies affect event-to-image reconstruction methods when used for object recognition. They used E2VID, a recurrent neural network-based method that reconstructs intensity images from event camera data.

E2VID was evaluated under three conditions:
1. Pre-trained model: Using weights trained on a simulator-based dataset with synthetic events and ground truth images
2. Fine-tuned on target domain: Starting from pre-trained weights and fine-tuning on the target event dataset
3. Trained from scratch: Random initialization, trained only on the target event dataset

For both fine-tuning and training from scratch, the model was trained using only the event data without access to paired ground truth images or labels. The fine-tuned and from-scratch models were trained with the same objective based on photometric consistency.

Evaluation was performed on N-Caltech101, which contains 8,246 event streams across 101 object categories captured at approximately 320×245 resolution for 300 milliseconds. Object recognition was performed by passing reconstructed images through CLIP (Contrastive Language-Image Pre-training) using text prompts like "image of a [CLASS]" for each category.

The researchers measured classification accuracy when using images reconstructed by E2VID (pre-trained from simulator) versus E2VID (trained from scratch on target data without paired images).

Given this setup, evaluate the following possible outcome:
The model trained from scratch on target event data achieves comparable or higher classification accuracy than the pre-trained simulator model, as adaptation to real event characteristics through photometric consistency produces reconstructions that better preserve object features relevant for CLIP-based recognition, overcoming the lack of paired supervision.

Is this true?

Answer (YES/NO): NO